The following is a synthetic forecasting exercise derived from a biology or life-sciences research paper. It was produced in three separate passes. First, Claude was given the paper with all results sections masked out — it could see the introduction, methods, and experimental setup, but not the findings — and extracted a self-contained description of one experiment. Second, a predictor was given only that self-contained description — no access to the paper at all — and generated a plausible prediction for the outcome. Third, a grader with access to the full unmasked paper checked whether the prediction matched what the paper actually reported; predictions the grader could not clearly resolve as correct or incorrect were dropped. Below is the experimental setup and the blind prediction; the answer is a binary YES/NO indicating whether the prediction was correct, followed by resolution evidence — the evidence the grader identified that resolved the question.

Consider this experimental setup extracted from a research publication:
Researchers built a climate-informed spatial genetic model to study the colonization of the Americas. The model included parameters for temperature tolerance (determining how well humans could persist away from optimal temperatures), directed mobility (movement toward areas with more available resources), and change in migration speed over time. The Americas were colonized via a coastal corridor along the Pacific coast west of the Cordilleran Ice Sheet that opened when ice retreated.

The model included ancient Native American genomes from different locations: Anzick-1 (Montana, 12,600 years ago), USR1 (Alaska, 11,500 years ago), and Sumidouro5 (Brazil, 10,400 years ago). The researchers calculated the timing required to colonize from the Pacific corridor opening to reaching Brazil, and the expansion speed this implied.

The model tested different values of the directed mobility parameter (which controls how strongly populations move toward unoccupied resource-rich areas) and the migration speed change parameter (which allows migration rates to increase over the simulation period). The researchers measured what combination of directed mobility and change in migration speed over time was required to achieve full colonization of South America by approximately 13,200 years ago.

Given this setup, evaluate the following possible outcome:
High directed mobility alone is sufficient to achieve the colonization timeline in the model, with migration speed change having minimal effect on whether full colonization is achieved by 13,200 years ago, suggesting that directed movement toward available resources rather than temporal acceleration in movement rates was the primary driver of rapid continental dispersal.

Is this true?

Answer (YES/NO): NO